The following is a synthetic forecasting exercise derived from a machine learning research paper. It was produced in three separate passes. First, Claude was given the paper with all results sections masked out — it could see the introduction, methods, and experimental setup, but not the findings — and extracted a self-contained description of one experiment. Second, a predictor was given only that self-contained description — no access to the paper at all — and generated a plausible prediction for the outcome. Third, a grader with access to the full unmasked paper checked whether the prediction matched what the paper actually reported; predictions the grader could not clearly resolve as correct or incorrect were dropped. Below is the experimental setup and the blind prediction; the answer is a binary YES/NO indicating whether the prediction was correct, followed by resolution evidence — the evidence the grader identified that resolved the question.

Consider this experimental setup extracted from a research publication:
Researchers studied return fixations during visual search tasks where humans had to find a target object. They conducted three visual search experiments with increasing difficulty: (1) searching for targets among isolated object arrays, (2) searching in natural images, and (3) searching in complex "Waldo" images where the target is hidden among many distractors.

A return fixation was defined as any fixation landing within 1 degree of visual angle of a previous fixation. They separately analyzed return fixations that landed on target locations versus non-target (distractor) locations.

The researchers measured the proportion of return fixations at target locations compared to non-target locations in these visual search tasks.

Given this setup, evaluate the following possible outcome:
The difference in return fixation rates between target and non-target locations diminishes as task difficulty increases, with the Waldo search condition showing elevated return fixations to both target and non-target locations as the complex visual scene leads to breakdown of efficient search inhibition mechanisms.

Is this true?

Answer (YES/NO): NO